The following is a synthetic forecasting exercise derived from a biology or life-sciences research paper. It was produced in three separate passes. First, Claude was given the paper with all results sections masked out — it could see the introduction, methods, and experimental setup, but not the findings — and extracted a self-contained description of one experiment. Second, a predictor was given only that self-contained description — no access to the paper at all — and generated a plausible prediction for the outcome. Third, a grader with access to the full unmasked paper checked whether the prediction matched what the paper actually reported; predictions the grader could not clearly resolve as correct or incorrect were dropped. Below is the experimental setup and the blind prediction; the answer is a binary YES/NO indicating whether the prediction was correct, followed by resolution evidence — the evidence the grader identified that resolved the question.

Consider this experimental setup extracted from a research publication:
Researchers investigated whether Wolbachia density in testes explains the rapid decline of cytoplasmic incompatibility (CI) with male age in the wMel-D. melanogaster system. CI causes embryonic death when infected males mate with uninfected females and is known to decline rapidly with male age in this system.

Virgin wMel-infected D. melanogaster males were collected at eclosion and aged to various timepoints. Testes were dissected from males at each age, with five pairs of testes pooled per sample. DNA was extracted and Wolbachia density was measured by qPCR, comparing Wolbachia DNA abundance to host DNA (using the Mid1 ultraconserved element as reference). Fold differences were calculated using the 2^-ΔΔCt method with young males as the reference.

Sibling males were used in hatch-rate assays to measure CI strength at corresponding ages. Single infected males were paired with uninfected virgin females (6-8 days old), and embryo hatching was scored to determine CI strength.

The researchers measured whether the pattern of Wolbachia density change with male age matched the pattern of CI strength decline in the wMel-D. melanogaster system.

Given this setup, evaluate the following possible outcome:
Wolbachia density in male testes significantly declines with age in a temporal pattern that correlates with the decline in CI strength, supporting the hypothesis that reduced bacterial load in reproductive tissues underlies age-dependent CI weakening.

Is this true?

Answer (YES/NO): NO